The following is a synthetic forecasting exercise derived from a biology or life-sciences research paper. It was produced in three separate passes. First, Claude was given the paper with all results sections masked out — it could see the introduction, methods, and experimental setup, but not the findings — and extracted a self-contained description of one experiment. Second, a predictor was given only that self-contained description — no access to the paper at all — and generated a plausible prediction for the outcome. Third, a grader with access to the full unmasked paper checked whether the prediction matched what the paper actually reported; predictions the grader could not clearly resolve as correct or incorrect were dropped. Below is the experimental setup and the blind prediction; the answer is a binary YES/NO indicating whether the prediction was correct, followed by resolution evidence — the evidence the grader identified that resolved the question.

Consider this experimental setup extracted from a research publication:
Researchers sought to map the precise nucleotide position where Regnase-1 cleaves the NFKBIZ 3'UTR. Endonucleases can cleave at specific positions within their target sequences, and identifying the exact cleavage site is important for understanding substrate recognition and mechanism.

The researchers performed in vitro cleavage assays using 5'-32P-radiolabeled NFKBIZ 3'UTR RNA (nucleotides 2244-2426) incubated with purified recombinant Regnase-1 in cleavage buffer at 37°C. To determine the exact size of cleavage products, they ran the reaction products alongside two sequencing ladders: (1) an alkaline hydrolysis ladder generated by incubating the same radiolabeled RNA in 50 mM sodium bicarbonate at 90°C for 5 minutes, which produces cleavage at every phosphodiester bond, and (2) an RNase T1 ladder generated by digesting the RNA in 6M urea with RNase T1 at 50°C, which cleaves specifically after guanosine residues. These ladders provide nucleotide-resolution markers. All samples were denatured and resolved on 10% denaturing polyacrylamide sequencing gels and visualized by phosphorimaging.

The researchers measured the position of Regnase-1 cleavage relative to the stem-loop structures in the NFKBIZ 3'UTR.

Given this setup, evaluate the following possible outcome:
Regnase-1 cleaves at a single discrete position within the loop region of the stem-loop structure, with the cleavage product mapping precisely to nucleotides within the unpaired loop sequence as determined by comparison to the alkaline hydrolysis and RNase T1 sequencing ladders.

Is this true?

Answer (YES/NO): YES